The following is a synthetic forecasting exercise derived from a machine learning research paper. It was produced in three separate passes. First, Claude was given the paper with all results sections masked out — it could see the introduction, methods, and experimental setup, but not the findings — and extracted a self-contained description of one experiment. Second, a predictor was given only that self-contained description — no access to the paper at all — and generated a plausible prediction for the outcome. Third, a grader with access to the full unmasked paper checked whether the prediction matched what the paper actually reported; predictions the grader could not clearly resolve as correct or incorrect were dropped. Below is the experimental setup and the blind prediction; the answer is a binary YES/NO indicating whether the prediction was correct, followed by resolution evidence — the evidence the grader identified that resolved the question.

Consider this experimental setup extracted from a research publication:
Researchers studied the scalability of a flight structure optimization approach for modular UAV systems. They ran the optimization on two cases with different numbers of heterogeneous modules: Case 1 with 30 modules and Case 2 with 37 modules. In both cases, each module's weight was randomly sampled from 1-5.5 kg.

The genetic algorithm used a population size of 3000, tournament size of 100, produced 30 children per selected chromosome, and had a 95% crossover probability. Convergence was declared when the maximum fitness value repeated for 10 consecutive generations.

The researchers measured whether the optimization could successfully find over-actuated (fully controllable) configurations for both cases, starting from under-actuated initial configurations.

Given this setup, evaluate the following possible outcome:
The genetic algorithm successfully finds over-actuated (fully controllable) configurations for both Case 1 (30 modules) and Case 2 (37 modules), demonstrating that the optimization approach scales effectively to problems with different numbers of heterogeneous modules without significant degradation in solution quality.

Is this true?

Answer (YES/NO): YES